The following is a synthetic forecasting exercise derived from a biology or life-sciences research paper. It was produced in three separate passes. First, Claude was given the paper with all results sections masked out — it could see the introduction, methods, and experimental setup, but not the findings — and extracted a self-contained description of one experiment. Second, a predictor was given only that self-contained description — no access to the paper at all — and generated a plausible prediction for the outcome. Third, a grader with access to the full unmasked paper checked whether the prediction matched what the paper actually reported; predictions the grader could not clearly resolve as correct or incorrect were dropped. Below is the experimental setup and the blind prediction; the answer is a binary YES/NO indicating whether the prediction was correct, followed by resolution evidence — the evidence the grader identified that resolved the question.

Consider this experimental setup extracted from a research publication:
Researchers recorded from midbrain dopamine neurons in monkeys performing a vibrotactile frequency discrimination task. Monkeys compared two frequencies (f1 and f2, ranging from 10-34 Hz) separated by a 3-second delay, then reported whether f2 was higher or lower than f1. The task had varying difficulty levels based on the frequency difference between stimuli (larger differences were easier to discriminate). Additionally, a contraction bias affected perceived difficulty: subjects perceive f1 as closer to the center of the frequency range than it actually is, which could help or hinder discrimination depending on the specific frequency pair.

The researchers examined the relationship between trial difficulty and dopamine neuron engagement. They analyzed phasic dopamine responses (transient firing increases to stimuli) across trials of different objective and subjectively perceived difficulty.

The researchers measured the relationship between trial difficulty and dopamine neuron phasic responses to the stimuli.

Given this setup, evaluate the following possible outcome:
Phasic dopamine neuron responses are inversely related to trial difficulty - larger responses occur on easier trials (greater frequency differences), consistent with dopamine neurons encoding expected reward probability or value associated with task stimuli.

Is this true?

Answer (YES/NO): NO